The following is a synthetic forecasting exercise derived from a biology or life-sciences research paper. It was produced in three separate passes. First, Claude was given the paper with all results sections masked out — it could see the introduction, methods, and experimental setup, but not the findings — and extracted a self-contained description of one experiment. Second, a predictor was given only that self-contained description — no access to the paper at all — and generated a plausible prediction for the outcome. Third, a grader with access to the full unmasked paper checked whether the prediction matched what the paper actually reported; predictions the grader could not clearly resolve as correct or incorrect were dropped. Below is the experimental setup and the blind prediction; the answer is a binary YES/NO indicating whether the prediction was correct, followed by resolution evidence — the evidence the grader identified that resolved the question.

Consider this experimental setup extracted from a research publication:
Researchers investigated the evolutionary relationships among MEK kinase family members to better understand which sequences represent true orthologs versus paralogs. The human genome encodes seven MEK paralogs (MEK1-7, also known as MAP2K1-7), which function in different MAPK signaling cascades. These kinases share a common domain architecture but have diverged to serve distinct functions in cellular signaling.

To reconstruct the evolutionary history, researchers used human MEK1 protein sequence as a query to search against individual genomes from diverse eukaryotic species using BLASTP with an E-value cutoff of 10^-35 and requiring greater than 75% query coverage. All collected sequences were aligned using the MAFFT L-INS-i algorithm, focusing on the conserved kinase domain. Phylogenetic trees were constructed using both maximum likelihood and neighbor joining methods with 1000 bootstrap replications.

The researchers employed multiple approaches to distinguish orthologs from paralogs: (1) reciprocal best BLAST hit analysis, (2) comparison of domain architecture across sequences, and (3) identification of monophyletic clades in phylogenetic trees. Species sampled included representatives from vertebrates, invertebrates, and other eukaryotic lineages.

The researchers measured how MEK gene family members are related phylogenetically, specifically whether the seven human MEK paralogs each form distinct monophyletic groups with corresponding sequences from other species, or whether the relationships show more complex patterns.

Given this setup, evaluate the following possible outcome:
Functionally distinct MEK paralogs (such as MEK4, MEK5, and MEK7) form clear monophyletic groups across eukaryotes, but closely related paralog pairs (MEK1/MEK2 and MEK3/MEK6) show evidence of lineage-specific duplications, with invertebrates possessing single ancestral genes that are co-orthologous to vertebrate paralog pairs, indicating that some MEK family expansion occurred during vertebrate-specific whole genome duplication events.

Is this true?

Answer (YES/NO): NO